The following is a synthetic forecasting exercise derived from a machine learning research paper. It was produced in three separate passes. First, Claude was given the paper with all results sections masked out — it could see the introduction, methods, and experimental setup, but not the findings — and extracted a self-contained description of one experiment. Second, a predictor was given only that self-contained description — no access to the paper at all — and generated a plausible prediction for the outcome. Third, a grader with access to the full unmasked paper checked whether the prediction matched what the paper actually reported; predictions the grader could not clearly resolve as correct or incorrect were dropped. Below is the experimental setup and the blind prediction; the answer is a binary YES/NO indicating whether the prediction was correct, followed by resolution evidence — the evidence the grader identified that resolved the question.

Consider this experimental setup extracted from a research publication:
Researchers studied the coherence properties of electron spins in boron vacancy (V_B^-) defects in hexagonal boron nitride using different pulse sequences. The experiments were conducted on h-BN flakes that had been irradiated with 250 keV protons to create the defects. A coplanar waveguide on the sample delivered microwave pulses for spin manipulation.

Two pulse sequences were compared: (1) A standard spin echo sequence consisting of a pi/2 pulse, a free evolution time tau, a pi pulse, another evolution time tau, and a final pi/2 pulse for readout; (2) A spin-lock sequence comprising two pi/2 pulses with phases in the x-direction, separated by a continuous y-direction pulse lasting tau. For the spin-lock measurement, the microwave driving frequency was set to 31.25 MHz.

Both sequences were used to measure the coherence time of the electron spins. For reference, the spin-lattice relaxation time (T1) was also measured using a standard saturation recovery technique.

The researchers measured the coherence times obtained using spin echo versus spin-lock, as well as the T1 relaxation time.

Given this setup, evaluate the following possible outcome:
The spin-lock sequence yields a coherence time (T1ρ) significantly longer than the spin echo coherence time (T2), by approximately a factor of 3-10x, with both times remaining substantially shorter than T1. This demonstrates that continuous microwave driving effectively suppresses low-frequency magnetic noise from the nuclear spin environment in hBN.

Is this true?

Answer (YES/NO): NO